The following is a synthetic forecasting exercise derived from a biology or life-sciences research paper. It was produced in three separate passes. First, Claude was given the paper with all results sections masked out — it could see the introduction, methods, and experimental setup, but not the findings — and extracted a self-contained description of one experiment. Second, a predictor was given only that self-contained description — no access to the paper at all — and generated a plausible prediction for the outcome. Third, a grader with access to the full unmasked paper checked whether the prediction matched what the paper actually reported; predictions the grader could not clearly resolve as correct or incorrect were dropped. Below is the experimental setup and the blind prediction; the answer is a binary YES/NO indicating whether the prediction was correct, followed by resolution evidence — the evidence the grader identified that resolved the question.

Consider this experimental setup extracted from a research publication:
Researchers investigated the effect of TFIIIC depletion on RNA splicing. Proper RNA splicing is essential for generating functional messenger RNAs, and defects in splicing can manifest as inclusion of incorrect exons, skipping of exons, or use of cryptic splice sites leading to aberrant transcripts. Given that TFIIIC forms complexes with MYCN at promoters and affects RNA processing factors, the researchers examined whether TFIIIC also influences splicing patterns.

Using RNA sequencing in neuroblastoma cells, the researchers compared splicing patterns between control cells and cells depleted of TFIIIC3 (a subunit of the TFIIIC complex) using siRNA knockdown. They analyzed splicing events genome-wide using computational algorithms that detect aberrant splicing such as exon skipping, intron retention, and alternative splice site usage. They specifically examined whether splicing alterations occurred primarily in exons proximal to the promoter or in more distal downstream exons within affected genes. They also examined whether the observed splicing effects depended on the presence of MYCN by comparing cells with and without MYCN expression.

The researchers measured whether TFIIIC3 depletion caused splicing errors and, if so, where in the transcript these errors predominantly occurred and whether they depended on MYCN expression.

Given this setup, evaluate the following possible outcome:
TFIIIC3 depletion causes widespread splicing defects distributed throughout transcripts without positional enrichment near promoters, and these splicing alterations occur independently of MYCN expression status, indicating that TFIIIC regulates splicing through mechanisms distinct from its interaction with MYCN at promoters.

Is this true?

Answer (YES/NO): NO